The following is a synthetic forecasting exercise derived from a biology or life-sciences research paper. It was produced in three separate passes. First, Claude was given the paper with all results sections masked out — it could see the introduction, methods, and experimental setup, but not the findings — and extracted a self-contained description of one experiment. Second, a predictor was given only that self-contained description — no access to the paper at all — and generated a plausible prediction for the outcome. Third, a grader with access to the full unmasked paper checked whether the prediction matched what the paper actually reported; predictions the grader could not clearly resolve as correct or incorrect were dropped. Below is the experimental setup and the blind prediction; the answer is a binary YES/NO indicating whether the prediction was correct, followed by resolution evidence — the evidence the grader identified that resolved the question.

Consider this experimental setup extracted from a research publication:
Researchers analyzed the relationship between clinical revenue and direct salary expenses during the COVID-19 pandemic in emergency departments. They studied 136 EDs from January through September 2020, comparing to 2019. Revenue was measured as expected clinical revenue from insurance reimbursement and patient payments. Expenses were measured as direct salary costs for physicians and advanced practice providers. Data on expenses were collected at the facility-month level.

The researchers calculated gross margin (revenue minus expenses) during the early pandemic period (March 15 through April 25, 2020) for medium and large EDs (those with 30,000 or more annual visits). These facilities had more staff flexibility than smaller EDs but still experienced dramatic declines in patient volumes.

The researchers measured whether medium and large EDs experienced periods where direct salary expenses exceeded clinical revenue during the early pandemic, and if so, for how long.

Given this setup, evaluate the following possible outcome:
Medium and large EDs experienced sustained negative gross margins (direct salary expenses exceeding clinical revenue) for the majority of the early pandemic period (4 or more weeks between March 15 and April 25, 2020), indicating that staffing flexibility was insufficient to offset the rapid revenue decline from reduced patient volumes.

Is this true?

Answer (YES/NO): YES